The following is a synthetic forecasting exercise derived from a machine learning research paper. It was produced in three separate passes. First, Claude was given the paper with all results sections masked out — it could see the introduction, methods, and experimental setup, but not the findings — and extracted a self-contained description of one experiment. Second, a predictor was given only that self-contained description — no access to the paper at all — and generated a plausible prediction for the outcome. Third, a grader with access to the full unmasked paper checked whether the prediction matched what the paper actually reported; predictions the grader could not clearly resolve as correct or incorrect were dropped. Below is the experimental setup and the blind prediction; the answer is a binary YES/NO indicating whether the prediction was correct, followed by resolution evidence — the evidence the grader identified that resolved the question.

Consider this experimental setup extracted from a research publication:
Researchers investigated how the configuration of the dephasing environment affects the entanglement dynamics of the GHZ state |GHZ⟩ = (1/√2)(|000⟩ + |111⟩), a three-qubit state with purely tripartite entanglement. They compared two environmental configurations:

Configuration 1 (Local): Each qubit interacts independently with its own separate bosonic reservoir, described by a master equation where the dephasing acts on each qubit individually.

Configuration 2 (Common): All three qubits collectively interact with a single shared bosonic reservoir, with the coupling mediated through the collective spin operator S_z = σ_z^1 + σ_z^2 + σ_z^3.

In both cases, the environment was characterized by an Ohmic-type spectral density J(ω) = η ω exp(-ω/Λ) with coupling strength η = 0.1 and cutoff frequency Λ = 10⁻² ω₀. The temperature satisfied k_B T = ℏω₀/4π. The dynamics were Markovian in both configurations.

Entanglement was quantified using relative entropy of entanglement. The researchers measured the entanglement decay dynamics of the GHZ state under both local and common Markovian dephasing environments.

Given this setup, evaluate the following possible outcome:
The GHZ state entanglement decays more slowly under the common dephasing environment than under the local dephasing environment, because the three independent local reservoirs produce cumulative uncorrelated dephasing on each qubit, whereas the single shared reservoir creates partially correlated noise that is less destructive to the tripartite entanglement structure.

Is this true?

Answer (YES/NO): NO